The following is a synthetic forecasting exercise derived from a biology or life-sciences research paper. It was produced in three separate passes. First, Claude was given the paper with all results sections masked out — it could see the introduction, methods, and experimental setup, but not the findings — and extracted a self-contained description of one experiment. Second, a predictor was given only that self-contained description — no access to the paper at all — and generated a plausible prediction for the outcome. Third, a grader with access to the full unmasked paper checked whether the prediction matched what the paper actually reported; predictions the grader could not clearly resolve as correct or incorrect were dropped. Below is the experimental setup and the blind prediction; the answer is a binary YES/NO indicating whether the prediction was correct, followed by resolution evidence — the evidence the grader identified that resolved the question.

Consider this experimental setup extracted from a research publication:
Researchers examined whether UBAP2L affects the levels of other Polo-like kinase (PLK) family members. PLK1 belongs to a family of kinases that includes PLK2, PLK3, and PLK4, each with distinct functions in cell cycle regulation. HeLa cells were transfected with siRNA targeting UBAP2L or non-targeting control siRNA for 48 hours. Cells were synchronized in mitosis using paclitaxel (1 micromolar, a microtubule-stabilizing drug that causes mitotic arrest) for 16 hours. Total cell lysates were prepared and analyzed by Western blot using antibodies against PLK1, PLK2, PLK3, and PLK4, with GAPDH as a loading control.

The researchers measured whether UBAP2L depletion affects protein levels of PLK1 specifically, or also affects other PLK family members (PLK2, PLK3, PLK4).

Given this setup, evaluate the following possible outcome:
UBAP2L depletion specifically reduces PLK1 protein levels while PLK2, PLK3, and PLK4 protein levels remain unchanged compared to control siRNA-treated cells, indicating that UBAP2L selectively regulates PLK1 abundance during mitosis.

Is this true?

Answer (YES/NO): NO